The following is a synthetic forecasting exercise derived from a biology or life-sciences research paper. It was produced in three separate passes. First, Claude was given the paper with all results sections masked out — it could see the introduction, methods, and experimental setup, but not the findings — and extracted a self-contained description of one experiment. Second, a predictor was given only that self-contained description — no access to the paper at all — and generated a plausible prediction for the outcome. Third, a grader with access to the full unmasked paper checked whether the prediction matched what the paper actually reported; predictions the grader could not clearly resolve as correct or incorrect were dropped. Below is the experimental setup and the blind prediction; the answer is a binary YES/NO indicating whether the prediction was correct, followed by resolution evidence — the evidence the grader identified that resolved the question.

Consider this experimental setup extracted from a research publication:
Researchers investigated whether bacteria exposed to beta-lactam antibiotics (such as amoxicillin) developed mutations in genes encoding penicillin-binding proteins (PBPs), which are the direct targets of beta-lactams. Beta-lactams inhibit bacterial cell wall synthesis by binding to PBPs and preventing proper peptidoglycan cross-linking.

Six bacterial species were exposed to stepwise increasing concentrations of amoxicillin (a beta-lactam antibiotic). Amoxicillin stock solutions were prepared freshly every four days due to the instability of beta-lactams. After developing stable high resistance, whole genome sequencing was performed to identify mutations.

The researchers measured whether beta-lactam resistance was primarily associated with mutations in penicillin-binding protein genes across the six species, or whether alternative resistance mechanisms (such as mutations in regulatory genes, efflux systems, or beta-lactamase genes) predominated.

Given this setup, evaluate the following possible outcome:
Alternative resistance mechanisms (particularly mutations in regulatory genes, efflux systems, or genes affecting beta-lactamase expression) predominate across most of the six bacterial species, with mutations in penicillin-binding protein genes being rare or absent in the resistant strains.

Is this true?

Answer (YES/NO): NO